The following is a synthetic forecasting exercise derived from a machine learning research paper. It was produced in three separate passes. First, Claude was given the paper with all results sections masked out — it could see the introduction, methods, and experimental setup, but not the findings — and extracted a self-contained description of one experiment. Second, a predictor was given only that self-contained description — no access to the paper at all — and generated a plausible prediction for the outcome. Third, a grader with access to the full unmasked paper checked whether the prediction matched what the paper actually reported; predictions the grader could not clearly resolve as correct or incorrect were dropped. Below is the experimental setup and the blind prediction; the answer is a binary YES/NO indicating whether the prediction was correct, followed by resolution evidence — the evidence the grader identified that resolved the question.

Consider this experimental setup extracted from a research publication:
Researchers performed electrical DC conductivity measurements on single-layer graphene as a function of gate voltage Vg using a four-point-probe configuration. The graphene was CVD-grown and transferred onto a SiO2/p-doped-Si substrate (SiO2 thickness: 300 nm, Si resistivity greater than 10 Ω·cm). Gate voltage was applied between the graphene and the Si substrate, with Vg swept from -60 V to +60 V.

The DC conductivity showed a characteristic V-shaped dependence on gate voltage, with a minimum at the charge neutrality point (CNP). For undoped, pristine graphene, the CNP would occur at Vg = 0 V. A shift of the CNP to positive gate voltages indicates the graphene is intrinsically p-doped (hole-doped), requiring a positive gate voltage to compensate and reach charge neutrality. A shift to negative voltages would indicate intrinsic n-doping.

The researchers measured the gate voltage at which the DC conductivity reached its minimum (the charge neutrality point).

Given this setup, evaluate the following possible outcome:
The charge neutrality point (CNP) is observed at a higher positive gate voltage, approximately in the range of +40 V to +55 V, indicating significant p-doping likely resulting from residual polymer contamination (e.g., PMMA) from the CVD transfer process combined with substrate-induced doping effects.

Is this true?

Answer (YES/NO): NO